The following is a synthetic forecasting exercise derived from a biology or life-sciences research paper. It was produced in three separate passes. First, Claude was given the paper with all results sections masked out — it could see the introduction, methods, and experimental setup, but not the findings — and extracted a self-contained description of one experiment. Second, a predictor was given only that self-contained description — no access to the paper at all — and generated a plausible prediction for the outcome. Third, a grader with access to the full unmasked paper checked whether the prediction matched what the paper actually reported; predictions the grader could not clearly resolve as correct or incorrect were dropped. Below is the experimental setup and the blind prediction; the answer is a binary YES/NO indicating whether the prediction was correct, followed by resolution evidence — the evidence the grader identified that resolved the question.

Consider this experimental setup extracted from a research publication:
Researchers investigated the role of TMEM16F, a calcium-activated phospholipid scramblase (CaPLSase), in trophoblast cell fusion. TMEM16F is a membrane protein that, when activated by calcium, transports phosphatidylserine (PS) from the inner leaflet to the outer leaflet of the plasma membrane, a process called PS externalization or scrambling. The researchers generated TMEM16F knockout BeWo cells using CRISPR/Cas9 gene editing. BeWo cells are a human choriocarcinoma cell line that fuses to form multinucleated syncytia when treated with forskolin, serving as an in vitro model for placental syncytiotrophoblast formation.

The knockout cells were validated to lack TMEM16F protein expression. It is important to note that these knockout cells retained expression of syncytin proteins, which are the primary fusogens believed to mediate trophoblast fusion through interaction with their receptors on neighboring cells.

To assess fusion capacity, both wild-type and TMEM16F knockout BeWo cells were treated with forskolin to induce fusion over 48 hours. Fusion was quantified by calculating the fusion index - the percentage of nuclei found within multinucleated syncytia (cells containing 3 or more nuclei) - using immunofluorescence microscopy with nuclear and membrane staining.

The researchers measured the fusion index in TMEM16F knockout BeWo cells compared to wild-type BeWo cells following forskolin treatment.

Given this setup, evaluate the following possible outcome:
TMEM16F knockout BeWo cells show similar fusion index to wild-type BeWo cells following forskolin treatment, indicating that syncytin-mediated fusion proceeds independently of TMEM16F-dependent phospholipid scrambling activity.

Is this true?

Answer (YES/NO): NO